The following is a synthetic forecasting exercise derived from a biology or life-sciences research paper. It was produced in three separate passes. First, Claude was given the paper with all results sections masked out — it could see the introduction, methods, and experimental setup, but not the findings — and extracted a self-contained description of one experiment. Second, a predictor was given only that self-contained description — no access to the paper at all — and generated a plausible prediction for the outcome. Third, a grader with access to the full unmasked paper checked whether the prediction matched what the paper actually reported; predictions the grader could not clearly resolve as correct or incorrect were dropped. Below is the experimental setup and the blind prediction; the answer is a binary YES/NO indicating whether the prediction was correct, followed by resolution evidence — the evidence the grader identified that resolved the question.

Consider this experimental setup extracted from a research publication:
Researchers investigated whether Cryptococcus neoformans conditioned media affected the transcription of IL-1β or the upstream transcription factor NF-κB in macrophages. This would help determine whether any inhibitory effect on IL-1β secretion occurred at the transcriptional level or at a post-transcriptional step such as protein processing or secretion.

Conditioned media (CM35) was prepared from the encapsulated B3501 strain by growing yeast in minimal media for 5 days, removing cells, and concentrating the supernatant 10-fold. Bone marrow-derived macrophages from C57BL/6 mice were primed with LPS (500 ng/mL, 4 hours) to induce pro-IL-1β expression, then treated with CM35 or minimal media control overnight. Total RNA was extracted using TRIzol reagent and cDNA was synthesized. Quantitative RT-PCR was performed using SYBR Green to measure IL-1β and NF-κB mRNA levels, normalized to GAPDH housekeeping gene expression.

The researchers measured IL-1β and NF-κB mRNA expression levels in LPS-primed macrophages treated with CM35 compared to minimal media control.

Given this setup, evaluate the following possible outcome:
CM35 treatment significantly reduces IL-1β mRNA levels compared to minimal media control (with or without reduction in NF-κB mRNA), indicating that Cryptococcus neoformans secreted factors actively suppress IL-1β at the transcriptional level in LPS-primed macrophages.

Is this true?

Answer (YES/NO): NO